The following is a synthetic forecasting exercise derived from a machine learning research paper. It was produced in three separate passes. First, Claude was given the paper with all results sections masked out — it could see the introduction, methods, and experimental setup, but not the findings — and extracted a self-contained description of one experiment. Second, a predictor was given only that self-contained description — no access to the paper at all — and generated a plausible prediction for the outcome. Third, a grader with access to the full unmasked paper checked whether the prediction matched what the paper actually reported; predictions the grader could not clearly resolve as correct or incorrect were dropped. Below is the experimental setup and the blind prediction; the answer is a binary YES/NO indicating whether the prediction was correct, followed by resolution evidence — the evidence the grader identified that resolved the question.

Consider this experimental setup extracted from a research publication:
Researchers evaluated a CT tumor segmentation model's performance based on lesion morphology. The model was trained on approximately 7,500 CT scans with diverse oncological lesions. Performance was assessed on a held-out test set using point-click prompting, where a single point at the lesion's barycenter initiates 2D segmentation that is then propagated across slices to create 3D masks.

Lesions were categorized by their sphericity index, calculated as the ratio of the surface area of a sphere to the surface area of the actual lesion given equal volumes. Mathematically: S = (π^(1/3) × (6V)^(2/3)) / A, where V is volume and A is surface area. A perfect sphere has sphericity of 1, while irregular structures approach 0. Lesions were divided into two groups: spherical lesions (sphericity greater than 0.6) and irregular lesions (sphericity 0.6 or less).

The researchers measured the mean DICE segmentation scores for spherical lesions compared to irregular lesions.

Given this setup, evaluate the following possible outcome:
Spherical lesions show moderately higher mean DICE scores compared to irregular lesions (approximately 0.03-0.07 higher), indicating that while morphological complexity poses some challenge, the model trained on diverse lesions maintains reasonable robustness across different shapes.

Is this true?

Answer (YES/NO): YES